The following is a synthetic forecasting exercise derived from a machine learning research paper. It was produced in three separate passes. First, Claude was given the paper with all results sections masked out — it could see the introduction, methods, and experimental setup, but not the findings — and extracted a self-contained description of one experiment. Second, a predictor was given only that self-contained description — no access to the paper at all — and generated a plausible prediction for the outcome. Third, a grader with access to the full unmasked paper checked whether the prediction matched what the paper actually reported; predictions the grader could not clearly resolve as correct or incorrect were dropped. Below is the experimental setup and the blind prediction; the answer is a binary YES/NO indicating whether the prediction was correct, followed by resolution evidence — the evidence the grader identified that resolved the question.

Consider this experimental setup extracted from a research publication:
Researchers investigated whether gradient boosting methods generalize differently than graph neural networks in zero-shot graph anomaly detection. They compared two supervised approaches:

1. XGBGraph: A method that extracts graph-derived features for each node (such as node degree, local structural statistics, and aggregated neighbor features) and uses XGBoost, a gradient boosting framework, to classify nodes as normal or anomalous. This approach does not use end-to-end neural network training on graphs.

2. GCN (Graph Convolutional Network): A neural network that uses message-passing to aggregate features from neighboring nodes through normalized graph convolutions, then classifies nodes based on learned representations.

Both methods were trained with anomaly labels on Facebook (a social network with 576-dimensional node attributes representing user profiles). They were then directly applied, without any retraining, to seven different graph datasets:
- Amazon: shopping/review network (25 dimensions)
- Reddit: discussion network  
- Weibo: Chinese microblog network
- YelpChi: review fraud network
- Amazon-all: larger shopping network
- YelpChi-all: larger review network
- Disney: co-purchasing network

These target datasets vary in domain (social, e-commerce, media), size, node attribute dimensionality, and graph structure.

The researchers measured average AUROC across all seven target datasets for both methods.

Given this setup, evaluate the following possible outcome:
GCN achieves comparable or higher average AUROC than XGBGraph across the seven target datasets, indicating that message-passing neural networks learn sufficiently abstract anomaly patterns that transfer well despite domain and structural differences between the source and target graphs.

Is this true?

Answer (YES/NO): NO